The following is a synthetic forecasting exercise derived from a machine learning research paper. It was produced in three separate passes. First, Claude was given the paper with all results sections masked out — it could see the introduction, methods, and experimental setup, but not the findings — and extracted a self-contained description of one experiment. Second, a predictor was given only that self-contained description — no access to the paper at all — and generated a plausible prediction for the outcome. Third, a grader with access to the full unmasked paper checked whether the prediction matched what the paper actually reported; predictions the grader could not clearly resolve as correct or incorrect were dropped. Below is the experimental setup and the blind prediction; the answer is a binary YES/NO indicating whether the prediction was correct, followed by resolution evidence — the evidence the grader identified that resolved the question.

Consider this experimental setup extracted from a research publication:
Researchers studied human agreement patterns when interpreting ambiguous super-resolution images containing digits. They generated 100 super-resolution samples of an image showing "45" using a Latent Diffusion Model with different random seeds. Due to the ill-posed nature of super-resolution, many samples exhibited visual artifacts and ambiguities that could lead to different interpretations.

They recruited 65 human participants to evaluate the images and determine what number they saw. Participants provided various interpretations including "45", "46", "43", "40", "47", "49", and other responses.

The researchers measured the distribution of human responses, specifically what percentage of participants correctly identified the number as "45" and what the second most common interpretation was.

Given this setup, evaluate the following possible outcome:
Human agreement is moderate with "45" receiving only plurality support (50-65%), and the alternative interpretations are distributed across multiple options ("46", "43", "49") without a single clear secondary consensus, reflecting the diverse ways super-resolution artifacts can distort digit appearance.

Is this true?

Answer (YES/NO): NO